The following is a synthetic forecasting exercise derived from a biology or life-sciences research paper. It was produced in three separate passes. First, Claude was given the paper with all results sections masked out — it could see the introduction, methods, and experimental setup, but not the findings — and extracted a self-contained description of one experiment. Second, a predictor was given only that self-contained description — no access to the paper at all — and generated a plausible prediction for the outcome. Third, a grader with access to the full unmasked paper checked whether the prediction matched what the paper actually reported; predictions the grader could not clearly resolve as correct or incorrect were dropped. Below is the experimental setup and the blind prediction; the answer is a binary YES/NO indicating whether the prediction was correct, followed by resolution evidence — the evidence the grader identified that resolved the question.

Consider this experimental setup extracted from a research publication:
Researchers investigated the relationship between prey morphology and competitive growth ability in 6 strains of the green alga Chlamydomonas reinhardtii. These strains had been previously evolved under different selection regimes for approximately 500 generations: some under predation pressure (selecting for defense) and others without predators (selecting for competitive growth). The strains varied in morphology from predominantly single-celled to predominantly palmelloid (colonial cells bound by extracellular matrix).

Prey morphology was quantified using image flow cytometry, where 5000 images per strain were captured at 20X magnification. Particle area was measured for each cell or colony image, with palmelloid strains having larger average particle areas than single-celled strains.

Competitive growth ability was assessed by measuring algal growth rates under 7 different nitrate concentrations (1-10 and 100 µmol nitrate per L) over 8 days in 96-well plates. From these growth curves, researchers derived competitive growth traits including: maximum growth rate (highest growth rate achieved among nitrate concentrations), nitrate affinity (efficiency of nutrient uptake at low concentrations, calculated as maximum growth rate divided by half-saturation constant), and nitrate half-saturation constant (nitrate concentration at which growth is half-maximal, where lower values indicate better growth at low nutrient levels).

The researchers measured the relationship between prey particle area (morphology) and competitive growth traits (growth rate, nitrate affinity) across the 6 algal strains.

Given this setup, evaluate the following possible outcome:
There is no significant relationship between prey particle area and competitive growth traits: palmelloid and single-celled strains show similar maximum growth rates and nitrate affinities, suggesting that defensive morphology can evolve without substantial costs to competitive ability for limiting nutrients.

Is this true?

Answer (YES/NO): NO